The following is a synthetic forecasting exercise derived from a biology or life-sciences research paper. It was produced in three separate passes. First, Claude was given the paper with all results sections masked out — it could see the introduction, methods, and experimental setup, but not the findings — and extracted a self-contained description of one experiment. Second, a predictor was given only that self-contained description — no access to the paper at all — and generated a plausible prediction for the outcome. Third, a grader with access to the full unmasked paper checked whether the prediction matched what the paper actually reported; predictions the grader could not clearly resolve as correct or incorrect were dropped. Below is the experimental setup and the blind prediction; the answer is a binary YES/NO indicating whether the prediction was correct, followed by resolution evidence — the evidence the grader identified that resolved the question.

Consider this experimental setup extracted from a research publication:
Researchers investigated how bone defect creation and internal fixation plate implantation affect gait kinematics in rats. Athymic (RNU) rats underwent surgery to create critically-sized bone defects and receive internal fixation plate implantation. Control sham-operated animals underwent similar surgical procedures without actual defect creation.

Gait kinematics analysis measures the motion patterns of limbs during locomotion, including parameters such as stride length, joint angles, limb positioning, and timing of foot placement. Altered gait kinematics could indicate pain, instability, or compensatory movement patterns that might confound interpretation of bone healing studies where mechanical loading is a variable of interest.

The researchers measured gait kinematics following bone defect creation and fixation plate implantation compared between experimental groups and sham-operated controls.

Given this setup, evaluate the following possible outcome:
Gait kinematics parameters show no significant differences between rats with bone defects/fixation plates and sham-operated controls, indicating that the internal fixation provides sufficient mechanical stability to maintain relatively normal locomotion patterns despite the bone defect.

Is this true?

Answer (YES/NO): YES